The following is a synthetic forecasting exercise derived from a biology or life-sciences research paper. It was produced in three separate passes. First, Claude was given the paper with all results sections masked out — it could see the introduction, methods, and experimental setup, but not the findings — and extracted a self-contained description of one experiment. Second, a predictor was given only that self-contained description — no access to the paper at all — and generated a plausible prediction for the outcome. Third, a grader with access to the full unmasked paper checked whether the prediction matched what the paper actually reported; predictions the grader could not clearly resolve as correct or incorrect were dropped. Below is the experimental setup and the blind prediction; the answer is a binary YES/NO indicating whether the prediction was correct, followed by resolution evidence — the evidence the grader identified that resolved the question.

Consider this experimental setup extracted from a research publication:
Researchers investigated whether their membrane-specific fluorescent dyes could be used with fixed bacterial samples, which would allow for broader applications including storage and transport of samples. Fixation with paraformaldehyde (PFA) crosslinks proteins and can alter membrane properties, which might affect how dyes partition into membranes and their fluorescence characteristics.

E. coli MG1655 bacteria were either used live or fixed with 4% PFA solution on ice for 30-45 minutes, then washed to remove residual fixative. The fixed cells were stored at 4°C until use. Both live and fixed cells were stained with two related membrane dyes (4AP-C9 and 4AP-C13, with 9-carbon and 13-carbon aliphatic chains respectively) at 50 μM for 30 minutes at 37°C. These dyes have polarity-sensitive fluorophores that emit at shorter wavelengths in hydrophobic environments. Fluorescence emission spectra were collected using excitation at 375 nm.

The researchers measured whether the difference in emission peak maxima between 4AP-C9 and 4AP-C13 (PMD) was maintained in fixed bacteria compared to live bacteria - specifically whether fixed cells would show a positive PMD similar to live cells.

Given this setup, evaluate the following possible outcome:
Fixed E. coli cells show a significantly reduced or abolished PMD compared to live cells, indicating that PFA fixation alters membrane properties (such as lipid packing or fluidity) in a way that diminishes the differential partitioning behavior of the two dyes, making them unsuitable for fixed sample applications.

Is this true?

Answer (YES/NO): NO